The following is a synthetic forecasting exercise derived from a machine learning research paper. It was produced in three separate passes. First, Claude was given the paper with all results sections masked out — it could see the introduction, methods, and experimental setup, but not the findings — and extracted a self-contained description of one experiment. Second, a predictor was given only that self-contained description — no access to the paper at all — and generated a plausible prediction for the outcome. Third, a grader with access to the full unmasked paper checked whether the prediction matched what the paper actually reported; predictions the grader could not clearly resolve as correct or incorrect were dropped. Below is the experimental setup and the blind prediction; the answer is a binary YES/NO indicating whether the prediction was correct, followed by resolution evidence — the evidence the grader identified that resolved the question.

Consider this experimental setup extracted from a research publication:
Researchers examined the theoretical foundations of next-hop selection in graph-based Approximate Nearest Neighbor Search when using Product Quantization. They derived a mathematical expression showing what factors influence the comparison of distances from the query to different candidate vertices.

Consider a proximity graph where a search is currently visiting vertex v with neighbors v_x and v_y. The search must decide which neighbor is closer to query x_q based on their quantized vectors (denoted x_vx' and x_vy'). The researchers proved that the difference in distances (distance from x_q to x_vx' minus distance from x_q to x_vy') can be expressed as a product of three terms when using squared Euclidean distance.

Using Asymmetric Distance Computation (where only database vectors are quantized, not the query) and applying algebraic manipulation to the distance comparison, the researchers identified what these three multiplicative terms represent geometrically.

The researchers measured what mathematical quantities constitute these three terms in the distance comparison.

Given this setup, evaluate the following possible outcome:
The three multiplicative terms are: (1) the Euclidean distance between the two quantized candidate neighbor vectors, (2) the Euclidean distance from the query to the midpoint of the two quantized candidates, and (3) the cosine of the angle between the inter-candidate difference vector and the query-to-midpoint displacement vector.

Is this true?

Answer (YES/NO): YES